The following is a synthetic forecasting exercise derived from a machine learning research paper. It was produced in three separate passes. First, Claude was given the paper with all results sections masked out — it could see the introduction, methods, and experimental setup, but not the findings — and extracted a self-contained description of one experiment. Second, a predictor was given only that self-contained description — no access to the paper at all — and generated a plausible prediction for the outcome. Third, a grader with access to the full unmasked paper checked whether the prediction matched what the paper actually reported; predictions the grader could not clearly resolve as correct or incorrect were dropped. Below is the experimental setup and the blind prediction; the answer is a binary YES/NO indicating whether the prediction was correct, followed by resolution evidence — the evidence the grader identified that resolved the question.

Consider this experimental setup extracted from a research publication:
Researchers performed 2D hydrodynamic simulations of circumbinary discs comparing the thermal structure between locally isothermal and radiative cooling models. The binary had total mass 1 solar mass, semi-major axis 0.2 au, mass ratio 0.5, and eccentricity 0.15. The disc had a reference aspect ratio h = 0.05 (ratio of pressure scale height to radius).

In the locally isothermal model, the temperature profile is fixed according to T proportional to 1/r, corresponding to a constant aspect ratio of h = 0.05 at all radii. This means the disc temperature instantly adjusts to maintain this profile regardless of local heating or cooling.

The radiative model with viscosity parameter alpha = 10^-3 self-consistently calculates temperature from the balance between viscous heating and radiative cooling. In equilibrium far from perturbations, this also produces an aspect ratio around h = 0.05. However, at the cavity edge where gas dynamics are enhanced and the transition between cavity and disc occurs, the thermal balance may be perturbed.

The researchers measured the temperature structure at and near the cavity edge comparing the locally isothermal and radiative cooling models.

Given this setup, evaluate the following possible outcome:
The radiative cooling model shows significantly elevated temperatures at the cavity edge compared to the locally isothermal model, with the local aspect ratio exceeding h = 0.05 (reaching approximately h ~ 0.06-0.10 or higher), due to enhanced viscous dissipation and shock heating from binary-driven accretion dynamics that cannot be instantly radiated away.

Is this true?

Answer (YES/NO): NO